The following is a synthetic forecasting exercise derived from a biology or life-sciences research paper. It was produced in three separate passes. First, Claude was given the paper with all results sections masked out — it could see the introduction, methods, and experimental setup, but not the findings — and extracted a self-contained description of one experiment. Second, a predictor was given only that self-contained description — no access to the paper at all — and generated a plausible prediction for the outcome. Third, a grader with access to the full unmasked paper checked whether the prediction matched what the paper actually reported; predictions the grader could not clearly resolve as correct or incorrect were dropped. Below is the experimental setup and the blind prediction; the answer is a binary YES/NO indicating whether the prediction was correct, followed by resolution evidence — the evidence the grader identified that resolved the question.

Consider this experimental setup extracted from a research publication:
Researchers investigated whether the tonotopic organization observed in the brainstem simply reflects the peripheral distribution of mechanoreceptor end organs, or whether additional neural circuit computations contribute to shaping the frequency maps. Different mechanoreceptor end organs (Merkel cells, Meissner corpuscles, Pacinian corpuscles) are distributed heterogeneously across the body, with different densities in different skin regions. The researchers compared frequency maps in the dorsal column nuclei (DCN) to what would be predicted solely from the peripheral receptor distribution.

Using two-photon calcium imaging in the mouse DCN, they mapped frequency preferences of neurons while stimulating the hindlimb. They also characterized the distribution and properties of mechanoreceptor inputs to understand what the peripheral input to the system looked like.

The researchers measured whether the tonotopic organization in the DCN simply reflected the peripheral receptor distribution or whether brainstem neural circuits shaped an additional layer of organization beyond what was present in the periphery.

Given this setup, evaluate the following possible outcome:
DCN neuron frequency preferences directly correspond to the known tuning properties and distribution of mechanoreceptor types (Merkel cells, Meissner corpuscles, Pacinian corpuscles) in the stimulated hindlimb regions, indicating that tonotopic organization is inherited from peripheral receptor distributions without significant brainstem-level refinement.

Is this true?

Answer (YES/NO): NO